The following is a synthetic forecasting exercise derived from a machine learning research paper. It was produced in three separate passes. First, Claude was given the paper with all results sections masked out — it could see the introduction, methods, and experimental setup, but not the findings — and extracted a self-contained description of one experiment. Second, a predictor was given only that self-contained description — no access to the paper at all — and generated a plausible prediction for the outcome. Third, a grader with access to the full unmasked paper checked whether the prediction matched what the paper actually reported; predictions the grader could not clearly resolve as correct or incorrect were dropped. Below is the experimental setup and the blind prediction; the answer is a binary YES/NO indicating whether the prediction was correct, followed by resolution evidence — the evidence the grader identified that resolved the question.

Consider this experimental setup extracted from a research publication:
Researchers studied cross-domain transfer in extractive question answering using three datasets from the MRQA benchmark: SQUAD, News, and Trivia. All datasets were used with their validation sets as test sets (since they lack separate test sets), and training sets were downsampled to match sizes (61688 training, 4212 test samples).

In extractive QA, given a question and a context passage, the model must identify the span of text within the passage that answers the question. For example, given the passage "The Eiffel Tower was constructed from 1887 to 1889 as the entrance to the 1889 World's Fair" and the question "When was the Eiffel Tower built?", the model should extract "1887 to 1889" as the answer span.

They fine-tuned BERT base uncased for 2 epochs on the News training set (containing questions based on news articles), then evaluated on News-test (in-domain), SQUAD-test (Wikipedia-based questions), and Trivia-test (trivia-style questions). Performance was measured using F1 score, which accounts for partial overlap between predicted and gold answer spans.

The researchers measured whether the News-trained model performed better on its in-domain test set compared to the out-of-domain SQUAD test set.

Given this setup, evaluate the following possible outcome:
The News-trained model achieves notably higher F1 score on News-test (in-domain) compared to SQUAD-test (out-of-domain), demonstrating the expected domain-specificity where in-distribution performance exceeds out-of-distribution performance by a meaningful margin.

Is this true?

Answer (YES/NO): NO